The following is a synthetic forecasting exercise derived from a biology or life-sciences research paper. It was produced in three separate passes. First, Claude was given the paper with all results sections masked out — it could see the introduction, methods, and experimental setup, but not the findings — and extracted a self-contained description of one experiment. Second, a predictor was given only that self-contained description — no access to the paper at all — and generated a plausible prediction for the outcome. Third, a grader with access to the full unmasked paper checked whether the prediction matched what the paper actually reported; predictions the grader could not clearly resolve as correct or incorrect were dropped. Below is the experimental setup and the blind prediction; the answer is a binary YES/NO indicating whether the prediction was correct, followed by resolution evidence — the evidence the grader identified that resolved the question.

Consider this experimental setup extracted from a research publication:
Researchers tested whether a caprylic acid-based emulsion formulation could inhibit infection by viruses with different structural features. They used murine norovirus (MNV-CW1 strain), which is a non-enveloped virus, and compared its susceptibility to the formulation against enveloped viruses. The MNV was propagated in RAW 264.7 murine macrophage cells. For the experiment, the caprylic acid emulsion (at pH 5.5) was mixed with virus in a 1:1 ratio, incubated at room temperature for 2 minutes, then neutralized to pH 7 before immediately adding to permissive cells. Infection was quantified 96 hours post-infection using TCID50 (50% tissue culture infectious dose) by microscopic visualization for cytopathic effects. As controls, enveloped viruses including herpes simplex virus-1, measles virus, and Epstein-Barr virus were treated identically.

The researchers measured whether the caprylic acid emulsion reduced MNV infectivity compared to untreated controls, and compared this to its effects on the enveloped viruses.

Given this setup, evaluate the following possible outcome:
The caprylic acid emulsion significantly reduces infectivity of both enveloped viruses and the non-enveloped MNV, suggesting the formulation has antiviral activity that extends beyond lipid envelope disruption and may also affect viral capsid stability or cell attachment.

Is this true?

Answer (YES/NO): NO